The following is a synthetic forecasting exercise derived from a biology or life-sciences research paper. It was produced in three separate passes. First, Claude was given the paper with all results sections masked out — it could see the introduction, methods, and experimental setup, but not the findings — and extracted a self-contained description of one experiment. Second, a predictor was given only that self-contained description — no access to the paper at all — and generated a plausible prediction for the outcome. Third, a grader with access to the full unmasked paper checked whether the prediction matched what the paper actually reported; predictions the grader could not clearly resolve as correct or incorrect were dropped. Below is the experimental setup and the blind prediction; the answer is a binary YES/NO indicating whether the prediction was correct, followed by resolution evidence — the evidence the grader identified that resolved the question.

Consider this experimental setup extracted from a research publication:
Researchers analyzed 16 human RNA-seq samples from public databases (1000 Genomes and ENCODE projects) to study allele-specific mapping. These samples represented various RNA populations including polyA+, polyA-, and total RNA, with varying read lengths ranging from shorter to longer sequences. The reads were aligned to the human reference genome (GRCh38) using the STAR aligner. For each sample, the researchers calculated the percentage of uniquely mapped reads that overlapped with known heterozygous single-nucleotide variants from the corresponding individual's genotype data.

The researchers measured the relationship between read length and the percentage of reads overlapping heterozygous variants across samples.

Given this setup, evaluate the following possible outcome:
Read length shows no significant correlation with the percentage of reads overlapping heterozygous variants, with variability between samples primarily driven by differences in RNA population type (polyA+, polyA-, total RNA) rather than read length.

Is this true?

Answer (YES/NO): NO